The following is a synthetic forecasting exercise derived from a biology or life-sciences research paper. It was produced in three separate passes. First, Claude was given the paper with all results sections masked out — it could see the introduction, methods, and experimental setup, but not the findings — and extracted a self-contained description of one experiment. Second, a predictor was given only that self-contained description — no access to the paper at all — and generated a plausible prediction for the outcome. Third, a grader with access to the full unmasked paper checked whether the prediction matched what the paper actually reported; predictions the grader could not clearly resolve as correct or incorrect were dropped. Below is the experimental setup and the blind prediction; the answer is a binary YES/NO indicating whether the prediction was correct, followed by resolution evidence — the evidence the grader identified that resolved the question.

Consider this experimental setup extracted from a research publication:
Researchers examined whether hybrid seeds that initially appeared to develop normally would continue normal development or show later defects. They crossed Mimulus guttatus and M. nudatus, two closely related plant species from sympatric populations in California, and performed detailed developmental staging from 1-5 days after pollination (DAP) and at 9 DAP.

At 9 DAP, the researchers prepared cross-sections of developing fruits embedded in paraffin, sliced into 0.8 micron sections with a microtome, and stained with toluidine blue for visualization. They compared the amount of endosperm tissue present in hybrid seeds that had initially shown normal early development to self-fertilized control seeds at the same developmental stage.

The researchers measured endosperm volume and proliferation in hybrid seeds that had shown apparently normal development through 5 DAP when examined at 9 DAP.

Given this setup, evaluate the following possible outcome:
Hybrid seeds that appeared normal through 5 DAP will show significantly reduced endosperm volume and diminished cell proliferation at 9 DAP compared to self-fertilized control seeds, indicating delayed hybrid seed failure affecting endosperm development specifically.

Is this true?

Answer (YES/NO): YES